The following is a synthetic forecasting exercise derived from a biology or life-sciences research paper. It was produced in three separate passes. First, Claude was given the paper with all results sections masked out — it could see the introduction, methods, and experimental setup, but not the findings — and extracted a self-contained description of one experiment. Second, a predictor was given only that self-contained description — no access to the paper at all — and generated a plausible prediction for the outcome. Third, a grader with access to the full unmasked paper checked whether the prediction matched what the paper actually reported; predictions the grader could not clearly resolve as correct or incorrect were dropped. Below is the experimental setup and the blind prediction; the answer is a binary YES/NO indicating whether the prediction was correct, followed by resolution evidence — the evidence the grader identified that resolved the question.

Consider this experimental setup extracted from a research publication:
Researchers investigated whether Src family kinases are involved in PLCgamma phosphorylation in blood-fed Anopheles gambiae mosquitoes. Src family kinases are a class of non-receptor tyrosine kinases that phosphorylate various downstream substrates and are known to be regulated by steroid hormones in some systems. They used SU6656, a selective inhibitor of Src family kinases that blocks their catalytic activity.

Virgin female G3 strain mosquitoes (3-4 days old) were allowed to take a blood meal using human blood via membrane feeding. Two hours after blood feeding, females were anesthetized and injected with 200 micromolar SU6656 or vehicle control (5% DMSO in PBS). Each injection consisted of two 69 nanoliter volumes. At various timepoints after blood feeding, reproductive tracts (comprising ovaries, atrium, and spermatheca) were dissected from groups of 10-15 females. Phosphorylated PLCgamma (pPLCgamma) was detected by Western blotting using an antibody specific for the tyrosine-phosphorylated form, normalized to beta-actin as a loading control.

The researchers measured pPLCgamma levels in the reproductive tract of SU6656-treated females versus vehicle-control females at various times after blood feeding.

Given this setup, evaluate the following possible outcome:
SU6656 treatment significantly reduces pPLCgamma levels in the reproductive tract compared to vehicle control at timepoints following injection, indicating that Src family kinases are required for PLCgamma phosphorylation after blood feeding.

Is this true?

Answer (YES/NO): YES